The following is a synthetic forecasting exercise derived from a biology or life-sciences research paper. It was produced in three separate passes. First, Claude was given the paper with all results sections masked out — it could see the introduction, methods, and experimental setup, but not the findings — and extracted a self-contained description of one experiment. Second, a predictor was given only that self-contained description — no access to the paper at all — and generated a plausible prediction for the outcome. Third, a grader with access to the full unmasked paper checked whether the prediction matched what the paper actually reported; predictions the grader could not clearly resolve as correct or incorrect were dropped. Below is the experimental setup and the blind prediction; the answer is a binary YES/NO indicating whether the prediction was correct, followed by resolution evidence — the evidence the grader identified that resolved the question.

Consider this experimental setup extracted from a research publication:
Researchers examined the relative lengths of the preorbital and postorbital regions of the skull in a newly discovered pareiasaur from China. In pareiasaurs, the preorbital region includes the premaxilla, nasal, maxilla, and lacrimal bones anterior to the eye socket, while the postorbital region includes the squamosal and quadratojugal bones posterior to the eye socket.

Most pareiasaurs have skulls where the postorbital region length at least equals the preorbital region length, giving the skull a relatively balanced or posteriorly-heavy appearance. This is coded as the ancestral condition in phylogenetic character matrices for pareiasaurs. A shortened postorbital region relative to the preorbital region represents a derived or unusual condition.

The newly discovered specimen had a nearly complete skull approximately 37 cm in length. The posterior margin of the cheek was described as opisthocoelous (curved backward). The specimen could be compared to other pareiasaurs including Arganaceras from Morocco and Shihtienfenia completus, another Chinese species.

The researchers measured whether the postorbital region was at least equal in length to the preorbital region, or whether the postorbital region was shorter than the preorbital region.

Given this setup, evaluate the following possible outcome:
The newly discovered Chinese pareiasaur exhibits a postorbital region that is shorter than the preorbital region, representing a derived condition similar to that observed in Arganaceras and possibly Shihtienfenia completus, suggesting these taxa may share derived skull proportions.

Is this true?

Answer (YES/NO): YES